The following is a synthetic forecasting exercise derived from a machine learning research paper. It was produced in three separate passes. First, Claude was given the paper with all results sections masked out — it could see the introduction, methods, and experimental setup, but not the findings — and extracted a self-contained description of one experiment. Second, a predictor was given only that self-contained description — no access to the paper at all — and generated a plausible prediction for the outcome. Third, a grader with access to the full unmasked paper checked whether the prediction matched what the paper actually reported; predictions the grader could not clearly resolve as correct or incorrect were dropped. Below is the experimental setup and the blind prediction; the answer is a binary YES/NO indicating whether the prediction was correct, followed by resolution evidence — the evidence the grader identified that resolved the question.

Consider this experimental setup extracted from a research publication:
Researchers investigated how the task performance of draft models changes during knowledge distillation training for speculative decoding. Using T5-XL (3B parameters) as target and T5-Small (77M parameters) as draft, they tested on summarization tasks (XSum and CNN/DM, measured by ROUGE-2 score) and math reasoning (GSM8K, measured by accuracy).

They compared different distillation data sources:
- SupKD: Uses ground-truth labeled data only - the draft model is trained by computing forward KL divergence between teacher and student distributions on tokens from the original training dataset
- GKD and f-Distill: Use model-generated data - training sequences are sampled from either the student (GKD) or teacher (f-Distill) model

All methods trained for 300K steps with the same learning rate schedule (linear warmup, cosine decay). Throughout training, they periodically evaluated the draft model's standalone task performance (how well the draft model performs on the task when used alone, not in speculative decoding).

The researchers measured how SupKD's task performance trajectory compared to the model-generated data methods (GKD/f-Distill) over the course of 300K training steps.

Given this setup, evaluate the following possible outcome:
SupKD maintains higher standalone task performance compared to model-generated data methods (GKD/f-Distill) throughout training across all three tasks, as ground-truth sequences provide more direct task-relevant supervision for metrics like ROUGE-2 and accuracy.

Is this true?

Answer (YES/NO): NO